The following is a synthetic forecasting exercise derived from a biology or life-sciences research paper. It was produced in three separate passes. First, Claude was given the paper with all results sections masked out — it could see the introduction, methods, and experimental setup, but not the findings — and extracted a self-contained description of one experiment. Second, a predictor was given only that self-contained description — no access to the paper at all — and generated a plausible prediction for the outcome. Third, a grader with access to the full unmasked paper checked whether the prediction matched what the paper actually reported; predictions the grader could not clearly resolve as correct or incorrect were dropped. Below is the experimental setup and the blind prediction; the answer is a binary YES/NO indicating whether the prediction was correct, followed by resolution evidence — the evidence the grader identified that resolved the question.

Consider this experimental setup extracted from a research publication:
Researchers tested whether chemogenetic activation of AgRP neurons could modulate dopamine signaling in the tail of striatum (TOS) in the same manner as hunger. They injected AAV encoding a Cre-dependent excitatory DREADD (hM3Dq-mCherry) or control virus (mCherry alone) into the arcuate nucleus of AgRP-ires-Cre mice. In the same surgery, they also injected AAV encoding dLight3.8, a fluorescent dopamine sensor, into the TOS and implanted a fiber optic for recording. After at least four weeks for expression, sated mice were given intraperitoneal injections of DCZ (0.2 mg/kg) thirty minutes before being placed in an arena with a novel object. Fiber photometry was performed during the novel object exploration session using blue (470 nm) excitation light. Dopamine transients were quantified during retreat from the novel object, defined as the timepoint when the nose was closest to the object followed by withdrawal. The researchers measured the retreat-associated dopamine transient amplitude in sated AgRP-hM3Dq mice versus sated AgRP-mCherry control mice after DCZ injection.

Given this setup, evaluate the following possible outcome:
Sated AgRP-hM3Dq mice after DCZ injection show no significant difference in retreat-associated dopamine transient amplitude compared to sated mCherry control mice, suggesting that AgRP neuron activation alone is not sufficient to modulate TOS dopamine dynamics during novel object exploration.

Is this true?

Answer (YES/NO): NO